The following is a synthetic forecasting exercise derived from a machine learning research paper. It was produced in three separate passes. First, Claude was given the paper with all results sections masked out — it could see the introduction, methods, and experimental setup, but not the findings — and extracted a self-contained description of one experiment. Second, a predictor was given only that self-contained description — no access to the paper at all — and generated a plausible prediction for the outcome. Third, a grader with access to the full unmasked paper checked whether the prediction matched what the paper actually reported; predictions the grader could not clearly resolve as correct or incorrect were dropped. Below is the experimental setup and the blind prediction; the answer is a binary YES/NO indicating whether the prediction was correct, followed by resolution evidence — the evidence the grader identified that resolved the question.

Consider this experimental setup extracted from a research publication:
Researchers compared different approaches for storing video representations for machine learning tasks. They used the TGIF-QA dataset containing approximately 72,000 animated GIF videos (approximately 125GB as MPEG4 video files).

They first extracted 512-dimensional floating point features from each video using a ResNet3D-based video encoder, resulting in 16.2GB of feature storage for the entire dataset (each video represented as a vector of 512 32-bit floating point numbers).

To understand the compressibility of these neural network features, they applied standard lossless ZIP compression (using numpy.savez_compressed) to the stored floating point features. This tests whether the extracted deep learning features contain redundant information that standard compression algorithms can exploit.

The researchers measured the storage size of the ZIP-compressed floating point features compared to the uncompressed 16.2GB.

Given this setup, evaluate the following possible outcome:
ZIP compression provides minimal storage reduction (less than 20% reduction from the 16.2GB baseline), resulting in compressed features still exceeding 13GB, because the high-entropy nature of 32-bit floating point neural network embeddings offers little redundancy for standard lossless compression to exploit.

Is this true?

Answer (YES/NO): YES